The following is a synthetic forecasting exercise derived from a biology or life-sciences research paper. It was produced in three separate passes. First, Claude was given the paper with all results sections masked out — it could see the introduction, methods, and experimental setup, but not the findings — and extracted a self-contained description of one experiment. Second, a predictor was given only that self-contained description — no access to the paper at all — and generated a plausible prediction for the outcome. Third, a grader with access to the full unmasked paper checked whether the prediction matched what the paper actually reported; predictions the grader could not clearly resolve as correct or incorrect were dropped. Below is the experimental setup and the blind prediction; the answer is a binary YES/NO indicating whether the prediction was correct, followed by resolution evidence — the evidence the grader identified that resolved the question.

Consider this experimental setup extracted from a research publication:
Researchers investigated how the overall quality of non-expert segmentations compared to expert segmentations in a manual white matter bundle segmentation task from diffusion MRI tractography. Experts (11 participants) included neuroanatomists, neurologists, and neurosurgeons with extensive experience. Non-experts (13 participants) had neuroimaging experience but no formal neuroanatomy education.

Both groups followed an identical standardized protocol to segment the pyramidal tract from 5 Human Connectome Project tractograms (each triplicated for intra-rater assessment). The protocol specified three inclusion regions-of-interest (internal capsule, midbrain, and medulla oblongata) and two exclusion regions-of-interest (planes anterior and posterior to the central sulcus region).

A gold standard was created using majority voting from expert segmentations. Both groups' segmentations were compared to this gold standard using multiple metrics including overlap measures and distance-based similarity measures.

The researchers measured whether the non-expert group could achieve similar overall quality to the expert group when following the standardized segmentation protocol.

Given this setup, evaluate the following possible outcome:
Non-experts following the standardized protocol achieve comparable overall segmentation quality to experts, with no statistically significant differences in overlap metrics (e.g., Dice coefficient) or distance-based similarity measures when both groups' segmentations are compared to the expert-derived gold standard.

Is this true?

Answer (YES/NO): NO